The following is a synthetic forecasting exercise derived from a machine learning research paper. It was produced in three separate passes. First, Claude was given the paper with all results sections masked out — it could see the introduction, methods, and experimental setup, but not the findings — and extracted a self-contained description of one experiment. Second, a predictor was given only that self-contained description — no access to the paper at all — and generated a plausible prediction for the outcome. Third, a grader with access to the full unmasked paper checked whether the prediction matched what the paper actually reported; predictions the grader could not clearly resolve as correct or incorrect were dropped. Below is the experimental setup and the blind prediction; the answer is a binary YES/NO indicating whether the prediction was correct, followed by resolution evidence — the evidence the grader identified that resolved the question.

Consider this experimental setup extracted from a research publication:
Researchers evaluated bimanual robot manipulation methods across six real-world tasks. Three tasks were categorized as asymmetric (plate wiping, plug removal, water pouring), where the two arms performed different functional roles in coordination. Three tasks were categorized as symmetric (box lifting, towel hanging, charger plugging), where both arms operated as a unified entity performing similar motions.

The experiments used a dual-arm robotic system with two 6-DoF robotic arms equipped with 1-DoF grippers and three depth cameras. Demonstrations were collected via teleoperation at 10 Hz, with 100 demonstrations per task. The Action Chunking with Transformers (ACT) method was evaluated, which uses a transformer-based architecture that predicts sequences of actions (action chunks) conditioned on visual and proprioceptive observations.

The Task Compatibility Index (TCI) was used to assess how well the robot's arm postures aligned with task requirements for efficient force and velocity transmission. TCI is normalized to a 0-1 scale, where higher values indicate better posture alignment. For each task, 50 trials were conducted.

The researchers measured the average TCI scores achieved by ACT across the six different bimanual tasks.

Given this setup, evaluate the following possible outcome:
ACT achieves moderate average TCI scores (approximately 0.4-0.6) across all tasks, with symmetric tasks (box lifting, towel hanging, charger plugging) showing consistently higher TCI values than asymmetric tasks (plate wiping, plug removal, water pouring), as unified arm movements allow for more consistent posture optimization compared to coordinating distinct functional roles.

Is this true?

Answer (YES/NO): NO